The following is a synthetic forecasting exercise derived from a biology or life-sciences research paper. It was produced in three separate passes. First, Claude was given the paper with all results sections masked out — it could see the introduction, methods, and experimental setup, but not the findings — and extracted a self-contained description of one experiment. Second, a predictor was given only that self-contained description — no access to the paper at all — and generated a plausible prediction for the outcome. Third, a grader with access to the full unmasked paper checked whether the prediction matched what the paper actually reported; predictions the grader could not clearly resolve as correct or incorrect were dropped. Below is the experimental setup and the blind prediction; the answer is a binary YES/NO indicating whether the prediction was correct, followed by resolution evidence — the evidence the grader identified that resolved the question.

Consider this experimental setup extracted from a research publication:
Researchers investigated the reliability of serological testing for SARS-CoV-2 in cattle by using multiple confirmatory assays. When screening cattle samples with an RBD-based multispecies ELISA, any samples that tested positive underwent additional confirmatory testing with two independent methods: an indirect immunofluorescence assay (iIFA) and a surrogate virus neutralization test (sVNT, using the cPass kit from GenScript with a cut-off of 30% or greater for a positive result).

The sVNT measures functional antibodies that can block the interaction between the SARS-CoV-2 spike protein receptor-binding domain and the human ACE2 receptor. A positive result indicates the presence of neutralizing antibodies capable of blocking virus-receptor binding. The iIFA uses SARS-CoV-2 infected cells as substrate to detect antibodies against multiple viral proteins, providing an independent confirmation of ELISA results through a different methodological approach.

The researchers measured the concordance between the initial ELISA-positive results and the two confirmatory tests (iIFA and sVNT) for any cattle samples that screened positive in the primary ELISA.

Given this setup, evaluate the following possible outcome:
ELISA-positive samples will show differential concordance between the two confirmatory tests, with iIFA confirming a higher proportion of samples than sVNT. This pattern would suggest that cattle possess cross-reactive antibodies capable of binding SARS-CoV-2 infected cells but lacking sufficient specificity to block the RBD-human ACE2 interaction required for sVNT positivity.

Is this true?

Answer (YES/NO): YES